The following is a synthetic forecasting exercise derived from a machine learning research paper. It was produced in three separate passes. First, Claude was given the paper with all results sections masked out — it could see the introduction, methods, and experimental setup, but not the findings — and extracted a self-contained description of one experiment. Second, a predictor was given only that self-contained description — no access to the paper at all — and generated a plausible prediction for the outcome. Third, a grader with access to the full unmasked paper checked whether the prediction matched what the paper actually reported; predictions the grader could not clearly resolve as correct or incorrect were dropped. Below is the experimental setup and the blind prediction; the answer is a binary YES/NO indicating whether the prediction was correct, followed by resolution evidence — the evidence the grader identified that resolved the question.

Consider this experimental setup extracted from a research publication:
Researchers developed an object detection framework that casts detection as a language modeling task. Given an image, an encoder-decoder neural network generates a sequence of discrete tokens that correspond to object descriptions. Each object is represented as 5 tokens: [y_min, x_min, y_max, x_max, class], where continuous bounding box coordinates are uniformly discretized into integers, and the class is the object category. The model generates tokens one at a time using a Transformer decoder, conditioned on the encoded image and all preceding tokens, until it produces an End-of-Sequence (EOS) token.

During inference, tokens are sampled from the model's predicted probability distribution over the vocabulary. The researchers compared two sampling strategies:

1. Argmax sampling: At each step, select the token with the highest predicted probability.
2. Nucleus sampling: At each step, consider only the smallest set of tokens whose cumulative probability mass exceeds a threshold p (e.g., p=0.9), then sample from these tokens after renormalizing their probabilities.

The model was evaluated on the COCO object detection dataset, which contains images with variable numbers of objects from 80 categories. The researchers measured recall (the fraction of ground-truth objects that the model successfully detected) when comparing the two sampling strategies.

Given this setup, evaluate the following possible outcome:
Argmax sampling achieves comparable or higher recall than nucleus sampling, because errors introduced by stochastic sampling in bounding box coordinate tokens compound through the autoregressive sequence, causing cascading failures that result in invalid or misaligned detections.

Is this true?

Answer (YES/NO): NO